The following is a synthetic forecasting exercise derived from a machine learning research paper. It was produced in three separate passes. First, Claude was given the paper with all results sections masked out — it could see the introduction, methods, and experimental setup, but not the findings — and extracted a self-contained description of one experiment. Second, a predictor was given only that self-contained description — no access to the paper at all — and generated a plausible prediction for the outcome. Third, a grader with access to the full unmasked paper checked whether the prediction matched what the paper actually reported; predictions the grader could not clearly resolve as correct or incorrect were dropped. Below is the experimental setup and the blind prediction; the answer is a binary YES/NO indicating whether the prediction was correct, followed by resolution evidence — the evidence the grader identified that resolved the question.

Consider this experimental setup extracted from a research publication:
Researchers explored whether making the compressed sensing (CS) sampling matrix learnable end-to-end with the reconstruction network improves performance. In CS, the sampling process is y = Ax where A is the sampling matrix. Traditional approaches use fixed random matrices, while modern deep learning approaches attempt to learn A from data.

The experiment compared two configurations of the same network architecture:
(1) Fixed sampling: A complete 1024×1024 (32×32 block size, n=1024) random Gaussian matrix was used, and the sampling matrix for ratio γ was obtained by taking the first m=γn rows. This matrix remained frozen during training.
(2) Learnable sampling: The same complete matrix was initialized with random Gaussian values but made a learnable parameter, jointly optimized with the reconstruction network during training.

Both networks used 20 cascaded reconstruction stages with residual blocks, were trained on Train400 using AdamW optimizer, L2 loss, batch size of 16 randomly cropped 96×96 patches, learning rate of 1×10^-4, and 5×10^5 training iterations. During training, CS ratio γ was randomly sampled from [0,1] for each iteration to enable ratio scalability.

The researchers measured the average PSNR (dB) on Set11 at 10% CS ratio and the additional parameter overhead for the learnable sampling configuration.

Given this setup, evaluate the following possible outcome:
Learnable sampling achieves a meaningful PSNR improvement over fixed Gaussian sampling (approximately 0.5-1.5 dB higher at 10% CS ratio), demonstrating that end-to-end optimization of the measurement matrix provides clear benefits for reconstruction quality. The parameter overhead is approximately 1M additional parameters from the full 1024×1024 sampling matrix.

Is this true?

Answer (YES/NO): NO